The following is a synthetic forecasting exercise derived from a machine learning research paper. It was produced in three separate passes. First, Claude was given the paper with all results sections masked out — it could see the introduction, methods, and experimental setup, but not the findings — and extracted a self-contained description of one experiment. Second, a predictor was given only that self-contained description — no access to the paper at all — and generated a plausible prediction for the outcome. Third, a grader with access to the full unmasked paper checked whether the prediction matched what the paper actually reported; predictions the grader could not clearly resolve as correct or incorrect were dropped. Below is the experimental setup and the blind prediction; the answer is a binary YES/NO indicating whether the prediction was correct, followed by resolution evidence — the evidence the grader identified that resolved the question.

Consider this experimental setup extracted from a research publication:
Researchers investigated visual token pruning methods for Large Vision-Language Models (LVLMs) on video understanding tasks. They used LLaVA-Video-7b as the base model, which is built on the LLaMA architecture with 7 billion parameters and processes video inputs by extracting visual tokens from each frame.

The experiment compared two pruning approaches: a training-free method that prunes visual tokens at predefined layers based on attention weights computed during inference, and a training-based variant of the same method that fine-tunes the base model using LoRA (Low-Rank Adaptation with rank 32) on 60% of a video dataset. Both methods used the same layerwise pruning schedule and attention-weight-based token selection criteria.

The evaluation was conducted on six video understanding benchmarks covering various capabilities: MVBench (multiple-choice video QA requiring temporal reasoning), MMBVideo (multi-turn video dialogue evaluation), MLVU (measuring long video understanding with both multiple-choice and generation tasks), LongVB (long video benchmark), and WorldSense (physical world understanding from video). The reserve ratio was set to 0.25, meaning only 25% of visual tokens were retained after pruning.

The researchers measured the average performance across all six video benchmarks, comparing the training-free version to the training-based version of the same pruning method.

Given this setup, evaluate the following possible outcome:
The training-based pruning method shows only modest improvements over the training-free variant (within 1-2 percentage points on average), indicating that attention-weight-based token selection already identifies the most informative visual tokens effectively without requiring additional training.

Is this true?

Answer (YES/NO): NO